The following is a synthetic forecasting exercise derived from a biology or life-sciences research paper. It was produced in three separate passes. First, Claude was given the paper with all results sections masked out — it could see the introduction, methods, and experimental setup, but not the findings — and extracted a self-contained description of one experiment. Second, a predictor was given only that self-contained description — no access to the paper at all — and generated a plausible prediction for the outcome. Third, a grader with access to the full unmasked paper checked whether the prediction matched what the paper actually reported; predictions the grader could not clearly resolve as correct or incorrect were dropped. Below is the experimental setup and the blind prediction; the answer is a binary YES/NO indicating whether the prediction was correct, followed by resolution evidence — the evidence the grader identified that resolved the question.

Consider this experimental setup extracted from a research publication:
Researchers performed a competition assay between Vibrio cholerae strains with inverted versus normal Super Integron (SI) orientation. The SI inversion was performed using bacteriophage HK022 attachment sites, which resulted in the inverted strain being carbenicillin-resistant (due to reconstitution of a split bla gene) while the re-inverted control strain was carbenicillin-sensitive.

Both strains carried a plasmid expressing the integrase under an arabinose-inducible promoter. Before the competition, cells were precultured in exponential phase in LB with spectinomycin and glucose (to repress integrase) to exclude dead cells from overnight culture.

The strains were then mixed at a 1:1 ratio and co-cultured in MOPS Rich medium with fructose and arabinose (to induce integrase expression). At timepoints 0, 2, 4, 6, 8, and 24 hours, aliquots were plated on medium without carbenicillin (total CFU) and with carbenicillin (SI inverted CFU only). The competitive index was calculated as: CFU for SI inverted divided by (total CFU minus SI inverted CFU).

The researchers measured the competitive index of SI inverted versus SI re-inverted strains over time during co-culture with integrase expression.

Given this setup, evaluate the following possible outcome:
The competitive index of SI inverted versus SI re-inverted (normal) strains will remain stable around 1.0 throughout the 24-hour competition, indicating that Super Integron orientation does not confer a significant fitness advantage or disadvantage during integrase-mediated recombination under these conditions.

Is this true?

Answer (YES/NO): NO